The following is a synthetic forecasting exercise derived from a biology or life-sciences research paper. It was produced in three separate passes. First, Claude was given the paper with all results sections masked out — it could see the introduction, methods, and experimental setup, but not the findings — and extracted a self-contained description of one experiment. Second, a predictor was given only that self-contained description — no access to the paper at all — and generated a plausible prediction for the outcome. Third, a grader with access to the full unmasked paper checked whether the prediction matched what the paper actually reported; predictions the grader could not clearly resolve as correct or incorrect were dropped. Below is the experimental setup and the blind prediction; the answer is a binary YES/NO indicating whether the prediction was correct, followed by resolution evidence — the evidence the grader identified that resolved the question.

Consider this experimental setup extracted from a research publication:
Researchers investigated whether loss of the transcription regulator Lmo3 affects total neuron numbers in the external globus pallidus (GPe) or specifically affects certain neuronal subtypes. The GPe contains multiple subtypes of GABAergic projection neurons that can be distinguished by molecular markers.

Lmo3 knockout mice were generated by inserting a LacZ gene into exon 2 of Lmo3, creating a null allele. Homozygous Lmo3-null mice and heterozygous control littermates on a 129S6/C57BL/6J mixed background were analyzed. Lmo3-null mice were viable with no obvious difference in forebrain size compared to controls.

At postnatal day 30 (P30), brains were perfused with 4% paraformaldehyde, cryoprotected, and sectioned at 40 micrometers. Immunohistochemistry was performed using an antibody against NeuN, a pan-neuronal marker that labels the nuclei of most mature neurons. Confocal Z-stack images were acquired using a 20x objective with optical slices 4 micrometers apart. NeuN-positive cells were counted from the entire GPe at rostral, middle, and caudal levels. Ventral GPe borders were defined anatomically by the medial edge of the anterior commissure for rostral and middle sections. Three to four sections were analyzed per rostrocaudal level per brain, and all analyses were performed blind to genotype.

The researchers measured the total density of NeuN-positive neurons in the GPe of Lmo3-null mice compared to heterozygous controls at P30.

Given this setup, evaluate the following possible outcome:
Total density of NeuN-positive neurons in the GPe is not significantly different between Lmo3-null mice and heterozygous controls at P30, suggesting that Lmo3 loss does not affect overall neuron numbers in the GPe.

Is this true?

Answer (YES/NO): NO